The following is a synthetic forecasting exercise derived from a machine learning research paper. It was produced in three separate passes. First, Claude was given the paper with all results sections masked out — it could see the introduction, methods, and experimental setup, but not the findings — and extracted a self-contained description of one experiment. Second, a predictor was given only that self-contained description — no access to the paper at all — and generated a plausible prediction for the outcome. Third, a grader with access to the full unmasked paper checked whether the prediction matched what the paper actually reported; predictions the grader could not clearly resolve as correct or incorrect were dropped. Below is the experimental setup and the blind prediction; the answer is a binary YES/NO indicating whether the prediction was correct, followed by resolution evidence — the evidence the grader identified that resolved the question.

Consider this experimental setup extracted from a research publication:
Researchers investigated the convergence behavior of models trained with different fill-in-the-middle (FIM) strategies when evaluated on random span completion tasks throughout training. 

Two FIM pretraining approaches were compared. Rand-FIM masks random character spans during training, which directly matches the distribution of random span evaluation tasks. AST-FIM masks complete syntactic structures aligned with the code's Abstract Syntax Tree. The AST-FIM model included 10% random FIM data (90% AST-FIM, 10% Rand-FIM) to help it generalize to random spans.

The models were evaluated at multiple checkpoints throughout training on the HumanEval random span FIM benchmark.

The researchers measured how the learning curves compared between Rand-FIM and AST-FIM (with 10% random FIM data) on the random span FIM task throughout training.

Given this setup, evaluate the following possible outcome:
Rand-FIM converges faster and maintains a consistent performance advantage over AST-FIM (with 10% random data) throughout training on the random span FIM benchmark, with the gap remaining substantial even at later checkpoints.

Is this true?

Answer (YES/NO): NO